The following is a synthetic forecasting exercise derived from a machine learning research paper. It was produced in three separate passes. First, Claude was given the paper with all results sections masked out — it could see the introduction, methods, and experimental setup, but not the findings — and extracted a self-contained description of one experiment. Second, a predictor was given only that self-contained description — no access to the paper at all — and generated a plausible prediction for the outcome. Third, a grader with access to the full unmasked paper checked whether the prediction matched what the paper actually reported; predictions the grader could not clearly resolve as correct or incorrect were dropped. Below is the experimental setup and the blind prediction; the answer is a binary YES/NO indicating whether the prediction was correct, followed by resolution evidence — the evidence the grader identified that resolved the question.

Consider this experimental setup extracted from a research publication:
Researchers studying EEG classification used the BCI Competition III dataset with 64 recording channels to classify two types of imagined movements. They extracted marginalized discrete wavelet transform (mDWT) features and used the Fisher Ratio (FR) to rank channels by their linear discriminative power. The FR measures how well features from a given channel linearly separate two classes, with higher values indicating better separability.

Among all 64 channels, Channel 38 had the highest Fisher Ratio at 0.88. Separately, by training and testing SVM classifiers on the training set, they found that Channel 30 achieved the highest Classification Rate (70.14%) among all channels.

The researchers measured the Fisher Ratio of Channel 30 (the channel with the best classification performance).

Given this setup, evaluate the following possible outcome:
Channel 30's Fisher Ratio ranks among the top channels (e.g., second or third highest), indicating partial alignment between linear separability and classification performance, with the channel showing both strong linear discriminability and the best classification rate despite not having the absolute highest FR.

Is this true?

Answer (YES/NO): YES